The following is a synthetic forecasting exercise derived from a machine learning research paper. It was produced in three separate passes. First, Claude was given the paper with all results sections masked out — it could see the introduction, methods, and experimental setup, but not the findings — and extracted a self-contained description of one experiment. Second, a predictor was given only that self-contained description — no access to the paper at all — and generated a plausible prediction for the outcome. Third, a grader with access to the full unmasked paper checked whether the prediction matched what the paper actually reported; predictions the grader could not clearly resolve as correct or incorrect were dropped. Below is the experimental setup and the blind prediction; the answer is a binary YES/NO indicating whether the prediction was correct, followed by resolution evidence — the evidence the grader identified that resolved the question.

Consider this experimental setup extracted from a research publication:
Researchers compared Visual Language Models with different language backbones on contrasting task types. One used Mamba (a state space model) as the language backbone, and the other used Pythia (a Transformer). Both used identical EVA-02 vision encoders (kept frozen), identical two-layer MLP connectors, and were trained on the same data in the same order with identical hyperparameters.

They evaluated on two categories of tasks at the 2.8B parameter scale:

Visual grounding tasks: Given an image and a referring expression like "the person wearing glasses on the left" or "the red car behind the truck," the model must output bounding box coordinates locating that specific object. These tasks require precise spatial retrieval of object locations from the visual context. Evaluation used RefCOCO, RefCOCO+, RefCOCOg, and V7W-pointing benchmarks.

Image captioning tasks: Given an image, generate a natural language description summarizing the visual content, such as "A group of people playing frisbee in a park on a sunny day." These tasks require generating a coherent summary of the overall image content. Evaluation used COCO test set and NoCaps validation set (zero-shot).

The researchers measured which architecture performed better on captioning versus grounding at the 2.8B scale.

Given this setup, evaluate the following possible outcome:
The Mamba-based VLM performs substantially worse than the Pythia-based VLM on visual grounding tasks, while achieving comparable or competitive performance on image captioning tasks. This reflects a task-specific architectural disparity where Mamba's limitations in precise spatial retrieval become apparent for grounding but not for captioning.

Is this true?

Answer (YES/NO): YES